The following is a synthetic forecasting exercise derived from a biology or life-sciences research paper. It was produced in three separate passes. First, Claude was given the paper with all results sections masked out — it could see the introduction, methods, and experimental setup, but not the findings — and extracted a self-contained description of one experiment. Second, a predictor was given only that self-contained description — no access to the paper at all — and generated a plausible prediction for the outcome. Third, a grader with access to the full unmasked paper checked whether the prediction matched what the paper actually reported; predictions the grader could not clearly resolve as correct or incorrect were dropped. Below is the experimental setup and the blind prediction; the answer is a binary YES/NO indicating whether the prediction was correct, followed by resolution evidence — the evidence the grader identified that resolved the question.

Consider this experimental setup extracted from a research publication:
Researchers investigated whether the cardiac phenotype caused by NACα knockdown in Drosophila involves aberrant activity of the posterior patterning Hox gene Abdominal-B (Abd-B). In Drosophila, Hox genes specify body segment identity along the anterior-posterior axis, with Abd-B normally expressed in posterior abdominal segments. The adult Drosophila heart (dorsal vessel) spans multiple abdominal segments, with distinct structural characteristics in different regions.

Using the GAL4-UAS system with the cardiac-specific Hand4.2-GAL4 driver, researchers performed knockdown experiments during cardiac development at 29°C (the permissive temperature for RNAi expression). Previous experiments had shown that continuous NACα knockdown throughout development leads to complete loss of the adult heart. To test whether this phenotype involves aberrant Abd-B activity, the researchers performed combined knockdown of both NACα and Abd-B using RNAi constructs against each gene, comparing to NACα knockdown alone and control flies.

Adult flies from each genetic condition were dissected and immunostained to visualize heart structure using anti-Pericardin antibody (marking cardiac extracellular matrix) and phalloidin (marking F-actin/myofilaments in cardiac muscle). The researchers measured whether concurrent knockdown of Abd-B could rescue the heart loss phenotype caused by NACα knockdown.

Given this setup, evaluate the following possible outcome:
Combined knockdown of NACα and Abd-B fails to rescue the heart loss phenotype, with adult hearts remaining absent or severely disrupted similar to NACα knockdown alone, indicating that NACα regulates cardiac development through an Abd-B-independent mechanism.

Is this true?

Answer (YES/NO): NO